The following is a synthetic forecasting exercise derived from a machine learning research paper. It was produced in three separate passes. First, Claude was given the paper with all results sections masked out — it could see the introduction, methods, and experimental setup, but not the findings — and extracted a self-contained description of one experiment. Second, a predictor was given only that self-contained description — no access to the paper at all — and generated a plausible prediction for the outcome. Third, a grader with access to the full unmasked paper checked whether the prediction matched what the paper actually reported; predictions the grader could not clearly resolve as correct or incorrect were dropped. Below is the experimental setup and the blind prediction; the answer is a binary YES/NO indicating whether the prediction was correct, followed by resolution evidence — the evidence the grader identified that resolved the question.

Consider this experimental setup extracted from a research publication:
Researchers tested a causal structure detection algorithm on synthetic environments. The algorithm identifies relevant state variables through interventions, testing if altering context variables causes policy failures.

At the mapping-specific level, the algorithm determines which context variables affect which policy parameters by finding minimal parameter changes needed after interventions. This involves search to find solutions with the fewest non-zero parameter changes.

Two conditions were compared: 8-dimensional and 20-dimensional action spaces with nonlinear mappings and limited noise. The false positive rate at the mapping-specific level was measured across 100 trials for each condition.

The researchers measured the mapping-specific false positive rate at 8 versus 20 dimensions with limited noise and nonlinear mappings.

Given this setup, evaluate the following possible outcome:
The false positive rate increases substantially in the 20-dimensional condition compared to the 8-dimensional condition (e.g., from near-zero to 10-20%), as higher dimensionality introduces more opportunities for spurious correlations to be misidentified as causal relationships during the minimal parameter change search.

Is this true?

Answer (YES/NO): NO